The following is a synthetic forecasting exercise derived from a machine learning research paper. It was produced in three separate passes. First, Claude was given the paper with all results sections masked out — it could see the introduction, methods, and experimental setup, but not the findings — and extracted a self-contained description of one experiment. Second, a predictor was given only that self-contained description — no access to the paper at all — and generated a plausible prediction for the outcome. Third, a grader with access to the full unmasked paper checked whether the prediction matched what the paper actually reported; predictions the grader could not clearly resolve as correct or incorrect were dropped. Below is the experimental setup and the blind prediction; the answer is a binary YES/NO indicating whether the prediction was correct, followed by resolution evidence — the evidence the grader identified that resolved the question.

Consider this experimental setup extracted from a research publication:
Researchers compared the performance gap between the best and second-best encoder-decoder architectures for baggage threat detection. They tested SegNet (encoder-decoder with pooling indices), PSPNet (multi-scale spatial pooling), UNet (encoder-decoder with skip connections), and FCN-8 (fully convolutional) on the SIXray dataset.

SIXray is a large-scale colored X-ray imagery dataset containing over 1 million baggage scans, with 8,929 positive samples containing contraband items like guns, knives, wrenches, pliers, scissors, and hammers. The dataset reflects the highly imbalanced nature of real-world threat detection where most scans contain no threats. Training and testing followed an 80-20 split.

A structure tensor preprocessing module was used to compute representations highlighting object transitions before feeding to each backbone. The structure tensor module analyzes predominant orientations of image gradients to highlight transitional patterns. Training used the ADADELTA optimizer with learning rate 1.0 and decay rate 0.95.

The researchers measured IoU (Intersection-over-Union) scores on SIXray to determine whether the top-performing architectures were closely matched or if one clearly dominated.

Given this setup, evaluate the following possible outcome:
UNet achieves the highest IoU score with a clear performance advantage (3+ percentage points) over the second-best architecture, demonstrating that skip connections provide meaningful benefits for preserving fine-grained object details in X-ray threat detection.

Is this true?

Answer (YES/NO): NO